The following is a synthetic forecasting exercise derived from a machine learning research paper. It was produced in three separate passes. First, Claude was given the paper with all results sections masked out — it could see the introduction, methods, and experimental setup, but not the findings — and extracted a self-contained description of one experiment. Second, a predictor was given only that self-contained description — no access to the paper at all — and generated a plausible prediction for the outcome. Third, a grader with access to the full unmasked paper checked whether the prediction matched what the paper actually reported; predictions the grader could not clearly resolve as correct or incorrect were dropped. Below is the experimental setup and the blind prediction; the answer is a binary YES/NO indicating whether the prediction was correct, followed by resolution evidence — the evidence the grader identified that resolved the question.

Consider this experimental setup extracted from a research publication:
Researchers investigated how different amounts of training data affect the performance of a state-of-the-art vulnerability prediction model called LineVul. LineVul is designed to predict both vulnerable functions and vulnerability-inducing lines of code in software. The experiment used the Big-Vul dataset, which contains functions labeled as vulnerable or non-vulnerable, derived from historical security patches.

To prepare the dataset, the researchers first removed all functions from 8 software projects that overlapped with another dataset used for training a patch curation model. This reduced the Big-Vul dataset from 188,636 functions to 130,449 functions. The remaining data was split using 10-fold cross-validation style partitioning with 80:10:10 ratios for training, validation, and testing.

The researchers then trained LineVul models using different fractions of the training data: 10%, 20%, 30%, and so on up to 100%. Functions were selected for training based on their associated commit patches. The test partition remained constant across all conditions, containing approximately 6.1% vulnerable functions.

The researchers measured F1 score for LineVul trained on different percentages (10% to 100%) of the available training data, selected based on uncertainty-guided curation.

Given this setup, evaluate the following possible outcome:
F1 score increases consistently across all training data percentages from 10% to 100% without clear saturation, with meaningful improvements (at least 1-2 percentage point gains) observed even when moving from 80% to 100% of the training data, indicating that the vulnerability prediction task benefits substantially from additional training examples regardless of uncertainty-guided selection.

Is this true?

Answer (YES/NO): NO